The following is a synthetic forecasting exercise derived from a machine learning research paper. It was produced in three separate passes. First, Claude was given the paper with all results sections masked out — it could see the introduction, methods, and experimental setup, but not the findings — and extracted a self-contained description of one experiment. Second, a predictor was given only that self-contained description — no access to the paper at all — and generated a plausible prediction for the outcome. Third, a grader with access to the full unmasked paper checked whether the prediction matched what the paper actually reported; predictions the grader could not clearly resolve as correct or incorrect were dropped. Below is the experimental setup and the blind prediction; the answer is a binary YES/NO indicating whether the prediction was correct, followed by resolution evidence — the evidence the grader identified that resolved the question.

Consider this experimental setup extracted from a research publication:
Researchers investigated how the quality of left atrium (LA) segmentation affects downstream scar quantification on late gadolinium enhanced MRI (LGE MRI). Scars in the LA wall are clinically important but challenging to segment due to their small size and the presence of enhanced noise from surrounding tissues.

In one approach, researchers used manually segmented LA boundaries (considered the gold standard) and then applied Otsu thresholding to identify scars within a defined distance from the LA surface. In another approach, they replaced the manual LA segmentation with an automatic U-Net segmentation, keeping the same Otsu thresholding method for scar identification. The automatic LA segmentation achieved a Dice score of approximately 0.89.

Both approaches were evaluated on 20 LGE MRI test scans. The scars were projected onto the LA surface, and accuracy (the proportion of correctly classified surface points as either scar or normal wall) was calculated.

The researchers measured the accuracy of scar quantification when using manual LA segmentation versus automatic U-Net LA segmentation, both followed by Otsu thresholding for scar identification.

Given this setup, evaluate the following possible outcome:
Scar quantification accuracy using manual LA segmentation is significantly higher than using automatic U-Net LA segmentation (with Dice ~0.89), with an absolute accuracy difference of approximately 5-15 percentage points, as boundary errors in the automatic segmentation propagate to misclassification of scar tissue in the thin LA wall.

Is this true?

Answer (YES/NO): YES